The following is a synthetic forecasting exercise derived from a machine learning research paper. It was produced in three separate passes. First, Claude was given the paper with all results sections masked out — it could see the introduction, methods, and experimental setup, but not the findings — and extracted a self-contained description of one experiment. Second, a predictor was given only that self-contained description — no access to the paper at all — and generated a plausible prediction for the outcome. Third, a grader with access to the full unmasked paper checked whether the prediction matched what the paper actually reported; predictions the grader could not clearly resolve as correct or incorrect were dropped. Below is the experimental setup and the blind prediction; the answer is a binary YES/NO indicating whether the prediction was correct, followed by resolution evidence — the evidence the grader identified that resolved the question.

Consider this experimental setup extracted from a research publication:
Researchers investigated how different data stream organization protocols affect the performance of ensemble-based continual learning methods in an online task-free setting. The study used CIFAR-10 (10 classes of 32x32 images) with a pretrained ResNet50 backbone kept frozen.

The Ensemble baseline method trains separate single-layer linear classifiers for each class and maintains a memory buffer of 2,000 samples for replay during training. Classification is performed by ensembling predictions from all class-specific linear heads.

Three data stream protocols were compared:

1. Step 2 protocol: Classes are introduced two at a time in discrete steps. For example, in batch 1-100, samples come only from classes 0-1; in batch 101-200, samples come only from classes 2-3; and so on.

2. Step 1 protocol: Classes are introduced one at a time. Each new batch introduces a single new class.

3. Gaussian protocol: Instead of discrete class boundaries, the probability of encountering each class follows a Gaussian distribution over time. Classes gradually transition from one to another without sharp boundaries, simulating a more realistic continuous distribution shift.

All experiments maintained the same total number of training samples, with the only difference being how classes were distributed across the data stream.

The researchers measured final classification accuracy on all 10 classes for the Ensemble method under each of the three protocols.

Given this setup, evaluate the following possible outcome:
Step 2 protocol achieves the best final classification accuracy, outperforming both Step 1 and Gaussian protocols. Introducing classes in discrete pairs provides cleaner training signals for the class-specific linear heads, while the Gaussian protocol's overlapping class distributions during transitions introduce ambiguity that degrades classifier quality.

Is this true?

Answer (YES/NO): YES